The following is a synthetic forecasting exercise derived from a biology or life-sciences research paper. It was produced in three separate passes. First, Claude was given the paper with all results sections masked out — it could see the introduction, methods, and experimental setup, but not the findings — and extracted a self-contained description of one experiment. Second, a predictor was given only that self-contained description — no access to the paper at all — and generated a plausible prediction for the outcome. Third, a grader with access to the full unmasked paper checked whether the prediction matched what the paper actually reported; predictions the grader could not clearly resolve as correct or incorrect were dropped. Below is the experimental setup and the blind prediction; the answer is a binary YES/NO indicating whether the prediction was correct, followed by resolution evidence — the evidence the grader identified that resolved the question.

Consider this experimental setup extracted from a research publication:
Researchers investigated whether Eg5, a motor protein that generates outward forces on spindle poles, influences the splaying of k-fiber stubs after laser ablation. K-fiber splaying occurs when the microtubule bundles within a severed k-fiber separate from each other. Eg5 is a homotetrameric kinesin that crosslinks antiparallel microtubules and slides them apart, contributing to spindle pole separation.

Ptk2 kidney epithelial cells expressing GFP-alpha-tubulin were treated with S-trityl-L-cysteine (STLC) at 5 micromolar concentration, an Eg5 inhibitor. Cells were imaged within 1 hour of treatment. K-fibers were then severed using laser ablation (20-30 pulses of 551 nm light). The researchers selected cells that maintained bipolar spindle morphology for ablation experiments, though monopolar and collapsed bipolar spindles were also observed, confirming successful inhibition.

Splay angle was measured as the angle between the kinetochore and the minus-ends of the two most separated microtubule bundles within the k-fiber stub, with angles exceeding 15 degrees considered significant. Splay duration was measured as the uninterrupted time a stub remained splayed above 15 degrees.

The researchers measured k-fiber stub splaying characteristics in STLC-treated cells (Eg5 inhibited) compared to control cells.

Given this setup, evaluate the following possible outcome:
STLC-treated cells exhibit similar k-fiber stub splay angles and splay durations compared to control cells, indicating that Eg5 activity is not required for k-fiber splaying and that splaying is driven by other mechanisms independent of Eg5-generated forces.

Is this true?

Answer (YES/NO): YES